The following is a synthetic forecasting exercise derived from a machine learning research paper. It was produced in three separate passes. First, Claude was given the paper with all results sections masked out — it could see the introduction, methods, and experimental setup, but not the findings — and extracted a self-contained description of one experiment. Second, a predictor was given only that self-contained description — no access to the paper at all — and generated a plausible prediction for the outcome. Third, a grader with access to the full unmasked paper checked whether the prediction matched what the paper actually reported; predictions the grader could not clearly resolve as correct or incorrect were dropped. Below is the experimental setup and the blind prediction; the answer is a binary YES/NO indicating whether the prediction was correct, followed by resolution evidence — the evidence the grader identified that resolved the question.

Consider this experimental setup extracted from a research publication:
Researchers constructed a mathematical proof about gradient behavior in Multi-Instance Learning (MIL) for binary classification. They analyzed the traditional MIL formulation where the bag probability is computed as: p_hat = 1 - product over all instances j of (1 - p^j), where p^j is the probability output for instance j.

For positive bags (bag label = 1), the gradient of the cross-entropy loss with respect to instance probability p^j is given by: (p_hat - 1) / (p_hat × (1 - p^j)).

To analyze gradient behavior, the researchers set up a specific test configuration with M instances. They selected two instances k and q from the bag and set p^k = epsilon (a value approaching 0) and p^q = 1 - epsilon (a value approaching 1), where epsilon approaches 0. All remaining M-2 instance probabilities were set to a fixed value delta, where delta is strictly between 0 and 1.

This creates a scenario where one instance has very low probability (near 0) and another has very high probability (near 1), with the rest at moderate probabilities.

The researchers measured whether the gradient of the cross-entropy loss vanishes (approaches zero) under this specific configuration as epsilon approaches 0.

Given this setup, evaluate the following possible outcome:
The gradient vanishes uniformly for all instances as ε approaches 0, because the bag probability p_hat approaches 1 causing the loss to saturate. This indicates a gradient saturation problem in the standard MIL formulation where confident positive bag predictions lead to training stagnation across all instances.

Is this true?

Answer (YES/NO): YES